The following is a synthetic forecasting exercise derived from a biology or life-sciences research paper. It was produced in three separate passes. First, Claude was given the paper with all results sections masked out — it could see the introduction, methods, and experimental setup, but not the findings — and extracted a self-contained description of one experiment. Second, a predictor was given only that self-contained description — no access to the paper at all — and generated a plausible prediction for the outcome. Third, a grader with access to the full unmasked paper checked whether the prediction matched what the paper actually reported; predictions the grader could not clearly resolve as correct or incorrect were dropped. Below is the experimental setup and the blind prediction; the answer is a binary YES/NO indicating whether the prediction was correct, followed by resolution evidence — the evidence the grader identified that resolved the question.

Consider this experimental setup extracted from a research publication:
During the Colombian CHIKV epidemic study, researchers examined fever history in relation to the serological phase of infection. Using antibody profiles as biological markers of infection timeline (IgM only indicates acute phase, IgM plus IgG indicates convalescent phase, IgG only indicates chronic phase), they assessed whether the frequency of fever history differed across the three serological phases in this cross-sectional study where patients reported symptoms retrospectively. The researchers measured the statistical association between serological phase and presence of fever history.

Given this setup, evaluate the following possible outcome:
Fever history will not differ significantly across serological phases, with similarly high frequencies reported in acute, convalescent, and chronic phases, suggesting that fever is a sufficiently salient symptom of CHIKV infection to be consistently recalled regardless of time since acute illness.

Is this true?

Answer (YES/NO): NO